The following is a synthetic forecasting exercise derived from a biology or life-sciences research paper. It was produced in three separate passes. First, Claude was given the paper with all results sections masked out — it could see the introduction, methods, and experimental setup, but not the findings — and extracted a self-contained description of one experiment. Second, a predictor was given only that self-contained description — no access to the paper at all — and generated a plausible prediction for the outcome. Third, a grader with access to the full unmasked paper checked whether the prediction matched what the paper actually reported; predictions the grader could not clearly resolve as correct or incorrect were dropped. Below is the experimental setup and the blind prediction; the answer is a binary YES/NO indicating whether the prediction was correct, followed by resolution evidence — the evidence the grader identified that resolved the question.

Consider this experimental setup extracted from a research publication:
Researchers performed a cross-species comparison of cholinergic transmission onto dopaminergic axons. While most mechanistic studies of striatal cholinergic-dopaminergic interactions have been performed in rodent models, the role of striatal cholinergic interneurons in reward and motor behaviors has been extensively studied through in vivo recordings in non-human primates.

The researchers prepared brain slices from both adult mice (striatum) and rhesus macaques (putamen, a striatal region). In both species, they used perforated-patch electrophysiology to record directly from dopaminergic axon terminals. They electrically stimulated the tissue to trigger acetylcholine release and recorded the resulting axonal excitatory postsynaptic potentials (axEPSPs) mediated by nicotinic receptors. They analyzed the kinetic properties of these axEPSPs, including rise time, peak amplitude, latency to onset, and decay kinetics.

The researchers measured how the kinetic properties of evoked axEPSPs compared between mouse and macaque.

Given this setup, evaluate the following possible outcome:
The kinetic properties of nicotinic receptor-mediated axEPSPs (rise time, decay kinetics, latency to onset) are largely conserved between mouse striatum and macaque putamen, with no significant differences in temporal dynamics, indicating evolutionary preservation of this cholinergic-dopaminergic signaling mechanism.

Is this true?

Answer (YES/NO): NO